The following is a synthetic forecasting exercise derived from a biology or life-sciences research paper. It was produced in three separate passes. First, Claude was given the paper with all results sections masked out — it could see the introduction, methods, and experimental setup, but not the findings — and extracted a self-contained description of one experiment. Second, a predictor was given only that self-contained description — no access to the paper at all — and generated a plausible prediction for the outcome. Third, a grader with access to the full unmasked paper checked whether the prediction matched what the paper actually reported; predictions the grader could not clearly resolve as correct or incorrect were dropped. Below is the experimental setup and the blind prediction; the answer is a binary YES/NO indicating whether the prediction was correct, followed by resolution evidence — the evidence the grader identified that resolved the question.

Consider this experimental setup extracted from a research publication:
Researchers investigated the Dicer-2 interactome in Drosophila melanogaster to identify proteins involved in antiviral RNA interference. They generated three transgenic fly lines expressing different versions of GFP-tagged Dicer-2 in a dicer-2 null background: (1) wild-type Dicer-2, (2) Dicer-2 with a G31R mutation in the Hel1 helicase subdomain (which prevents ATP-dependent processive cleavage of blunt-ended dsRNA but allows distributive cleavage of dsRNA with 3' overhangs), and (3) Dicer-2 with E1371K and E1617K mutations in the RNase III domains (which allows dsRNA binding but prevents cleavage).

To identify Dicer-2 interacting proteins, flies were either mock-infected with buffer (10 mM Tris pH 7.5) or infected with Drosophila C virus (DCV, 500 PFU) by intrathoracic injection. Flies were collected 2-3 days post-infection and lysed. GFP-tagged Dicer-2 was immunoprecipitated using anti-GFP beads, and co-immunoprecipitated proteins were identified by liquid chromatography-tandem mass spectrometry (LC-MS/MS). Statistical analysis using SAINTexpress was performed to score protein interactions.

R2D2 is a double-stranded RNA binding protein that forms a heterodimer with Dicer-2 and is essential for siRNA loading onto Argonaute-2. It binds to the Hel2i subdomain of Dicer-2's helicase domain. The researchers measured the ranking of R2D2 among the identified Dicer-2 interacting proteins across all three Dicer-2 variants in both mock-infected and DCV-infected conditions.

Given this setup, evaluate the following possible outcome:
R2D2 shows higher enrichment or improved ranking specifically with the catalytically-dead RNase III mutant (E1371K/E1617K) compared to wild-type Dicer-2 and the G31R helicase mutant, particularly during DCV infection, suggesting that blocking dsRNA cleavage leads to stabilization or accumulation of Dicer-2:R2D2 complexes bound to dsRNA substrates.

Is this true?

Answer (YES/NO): NO